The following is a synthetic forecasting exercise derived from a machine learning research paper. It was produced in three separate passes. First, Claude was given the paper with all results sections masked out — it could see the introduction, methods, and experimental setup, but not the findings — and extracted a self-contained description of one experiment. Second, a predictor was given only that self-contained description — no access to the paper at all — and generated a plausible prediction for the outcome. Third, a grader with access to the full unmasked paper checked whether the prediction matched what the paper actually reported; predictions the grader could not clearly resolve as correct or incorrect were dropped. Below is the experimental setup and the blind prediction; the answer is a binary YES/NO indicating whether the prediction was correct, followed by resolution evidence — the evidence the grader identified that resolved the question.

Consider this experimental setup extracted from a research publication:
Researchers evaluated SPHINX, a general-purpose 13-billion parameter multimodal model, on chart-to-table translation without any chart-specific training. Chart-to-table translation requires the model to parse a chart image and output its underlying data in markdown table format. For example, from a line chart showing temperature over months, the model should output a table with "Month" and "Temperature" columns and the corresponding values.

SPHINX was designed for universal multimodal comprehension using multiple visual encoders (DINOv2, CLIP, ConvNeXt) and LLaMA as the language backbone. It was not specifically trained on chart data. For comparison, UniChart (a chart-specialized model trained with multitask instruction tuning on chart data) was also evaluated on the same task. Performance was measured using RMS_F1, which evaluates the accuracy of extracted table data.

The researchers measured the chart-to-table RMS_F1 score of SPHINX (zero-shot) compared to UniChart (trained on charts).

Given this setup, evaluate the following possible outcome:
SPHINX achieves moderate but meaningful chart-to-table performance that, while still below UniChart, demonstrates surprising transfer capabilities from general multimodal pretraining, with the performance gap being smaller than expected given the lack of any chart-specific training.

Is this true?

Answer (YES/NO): NO